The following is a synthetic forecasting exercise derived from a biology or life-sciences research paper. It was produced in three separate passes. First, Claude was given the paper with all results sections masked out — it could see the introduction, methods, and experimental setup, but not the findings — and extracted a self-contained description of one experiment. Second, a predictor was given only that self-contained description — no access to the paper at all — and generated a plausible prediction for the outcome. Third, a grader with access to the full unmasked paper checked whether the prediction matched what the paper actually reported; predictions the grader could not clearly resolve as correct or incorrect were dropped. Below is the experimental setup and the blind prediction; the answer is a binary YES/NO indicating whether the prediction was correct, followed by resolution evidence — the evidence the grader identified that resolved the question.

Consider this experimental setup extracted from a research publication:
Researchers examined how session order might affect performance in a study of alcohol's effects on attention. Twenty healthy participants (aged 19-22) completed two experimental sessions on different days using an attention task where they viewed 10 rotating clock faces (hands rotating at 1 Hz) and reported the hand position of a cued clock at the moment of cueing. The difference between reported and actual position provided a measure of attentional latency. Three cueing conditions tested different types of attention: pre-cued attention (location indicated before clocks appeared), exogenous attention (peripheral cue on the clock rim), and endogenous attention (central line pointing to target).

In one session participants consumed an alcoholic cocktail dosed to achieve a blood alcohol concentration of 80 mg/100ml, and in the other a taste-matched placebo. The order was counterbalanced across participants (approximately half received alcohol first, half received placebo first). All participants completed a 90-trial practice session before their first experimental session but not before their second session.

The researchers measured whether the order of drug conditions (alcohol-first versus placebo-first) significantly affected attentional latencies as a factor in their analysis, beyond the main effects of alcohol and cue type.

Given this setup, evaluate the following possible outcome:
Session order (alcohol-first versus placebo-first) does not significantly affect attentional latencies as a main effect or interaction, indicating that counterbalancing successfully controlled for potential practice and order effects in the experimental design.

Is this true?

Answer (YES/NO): NO